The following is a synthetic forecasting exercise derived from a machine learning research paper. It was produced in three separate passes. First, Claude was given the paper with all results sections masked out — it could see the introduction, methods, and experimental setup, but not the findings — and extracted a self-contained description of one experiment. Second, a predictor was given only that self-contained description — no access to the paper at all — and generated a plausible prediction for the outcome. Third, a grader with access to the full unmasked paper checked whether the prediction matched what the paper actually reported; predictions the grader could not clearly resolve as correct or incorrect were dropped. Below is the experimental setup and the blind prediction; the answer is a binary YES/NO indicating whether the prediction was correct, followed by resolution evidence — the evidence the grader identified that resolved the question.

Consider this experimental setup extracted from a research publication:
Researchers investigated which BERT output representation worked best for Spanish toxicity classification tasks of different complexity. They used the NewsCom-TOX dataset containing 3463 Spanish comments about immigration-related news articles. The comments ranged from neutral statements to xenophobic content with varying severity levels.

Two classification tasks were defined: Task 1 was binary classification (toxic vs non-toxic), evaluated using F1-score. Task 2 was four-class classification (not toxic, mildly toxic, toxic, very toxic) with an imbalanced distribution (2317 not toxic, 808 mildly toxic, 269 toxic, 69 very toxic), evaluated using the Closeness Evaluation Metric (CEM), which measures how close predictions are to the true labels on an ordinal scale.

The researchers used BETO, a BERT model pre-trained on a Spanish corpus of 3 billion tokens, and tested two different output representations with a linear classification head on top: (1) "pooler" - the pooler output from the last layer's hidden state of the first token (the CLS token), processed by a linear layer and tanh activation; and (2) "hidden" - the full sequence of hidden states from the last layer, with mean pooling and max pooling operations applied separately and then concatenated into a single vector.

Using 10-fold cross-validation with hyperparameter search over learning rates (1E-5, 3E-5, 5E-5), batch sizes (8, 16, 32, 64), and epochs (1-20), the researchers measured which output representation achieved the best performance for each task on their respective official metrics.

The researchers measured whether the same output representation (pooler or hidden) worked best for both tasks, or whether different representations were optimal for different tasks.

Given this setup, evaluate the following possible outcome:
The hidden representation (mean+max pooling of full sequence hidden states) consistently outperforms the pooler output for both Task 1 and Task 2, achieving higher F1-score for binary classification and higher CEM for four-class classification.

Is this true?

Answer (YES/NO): NO